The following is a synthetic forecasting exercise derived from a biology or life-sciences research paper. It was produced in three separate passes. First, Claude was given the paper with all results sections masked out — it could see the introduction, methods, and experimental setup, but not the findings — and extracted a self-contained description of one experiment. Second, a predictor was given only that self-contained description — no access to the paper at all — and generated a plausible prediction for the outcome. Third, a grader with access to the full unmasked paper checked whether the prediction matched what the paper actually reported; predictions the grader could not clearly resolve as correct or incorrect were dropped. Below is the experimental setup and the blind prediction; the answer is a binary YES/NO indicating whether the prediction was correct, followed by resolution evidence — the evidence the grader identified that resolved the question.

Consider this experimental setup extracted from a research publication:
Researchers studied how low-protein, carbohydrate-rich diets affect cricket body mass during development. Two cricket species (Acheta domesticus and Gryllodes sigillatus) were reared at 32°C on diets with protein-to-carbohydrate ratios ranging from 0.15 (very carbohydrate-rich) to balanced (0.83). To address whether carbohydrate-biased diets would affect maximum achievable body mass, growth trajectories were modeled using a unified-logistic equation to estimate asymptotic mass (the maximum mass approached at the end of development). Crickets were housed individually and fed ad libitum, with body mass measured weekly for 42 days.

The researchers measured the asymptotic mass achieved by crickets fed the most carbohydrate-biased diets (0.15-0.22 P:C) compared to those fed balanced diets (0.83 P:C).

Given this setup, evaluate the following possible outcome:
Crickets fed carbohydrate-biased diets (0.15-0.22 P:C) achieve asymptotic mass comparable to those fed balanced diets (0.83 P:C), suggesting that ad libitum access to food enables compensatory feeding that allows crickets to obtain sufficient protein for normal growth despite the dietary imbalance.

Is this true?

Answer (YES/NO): NO